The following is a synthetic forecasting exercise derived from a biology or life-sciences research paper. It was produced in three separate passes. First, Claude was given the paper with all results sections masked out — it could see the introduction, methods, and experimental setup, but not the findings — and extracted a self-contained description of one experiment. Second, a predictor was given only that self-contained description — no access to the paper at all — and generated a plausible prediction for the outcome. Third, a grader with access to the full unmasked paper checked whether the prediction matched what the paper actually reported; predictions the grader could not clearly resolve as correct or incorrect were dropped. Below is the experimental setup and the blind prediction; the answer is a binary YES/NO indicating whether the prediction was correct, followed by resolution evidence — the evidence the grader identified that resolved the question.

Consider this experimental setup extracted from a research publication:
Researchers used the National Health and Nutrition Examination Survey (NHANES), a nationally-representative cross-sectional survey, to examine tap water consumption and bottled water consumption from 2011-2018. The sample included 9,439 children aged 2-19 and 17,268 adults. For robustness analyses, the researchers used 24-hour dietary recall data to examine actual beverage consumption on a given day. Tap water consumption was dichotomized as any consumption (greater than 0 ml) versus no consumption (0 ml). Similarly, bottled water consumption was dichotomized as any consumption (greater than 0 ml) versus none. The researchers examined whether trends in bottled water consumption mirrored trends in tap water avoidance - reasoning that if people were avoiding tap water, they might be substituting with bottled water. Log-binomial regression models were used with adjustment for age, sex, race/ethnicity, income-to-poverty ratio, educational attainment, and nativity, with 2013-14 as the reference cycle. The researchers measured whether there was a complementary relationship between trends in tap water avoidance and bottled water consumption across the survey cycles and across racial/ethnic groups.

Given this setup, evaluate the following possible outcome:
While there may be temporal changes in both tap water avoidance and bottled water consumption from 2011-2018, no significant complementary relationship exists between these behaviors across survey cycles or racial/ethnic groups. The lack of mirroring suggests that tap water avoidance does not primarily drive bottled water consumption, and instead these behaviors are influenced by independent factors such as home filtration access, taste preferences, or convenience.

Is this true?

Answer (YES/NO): NO